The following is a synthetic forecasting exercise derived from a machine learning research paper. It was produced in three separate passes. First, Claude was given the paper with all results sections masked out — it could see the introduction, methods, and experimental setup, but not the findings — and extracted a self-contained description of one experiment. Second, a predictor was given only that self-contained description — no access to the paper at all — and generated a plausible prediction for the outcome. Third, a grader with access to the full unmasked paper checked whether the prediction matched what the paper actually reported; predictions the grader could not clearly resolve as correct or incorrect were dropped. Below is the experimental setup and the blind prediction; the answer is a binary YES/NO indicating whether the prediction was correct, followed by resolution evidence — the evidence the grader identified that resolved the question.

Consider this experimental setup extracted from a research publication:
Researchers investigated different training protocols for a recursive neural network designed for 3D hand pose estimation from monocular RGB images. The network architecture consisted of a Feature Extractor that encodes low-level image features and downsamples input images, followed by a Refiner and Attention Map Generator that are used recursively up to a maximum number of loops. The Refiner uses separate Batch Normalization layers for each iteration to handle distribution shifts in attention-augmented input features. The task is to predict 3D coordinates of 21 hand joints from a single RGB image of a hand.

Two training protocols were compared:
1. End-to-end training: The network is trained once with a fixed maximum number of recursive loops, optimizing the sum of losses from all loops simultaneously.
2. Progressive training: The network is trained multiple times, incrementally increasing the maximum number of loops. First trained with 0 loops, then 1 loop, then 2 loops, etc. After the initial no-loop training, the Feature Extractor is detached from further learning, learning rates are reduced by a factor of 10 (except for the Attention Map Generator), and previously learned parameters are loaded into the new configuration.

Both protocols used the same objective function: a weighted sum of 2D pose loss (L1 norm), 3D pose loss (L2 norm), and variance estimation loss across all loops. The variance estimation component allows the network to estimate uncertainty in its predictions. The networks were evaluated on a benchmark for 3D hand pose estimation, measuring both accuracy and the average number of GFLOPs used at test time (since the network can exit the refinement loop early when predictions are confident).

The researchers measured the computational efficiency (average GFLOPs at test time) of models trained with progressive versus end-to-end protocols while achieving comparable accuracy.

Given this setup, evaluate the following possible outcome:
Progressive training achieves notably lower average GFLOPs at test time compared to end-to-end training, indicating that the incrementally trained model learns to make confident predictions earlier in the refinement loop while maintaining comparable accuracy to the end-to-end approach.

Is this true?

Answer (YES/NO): YES